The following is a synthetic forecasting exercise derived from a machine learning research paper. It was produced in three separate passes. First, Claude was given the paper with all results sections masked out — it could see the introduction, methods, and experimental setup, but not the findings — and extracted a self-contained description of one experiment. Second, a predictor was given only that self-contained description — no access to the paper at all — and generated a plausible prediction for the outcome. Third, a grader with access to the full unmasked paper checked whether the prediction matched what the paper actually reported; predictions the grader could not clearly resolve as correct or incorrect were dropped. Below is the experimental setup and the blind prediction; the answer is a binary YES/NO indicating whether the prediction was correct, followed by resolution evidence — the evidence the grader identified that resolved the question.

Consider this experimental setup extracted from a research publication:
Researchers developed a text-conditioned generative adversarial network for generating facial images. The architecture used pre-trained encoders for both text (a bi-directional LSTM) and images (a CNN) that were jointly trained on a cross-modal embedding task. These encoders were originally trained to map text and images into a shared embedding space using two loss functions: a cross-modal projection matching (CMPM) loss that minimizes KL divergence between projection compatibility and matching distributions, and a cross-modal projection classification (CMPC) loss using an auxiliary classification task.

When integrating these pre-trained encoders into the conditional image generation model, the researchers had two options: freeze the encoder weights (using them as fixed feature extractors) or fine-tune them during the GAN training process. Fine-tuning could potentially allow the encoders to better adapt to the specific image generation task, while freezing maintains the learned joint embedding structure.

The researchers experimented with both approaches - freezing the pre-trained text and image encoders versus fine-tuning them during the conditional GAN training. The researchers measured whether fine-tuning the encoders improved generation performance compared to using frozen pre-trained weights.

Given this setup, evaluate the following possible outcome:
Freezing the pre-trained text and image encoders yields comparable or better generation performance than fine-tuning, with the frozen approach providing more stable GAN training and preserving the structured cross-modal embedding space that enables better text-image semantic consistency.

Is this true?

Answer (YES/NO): NO